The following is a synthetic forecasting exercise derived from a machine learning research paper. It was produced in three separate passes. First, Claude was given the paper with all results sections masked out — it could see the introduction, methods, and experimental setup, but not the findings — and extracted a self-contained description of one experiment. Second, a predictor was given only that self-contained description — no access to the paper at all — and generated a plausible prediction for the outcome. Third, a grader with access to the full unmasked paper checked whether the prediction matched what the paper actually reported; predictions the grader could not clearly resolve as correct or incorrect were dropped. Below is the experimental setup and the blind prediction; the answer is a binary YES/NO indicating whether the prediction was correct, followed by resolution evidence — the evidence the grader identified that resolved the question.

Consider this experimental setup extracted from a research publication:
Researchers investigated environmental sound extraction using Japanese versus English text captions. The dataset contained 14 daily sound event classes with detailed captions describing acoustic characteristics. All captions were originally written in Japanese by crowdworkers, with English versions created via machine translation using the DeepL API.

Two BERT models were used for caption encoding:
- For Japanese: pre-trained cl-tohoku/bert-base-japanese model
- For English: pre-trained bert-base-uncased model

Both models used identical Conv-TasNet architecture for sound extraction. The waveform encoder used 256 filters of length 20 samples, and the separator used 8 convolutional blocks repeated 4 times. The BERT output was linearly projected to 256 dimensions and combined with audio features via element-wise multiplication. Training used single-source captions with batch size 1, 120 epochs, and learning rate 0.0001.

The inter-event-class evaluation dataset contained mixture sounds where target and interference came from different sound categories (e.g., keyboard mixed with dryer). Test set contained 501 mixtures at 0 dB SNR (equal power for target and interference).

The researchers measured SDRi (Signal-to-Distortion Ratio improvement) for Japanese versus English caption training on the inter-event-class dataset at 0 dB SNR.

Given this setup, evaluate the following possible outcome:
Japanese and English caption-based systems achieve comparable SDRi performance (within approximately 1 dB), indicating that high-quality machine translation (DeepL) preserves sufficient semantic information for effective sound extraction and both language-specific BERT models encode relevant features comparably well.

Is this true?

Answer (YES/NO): NO